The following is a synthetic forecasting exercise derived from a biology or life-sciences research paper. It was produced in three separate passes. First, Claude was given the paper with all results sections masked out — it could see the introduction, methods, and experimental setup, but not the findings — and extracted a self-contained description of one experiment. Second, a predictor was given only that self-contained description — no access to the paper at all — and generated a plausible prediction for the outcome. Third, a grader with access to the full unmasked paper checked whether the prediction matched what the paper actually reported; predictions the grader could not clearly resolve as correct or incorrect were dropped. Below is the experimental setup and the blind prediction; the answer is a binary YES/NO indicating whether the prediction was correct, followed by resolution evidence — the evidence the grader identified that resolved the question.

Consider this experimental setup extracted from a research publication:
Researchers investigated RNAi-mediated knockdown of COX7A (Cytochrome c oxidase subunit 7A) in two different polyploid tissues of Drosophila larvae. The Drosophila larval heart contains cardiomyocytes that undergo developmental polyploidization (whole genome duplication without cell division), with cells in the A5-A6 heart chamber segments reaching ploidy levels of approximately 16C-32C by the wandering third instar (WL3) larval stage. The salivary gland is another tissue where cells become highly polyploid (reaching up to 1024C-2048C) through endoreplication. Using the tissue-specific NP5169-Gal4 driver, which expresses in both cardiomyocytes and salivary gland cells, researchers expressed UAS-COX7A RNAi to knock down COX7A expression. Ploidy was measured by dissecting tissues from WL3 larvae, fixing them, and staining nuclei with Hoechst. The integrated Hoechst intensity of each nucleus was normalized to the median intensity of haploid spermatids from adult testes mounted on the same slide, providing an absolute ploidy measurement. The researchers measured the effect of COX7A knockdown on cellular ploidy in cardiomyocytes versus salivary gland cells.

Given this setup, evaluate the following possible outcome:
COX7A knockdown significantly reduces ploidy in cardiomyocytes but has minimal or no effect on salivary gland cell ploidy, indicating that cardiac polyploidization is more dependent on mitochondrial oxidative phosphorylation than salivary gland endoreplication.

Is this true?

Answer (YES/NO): NO